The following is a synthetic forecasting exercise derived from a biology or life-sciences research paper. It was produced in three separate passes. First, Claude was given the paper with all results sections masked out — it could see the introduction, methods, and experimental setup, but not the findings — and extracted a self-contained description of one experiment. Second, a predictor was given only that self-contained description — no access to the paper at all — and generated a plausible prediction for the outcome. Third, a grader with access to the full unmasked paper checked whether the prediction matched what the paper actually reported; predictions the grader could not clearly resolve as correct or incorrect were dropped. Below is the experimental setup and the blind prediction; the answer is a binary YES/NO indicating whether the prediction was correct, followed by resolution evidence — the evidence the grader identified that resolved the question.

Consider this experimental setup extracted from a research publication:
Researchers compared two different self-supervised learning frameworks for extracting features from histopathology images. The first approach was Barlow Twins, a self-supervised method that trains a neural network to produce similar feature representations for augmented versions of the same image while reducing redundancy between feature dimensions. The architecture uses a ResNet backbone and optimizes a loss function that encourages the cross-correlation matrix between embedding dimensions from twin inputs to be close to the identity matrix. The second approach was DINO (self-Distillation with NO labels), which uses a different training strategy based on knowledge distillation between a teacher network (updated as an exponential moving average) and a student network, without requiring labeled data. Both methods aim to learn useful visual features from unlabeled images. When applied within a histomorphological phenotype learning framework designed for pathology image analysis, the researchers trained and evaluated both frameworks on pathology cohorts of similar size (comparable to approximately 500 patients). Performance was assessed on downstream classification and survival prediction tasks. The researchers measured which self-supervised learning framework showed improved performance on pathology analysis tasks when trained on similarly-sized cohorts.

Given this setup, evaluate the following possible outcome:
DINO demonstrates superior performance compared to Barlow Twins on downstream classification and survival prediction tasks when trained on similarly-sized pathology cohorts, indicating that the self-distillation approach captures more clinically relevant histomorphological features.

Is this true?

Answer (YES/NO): NO